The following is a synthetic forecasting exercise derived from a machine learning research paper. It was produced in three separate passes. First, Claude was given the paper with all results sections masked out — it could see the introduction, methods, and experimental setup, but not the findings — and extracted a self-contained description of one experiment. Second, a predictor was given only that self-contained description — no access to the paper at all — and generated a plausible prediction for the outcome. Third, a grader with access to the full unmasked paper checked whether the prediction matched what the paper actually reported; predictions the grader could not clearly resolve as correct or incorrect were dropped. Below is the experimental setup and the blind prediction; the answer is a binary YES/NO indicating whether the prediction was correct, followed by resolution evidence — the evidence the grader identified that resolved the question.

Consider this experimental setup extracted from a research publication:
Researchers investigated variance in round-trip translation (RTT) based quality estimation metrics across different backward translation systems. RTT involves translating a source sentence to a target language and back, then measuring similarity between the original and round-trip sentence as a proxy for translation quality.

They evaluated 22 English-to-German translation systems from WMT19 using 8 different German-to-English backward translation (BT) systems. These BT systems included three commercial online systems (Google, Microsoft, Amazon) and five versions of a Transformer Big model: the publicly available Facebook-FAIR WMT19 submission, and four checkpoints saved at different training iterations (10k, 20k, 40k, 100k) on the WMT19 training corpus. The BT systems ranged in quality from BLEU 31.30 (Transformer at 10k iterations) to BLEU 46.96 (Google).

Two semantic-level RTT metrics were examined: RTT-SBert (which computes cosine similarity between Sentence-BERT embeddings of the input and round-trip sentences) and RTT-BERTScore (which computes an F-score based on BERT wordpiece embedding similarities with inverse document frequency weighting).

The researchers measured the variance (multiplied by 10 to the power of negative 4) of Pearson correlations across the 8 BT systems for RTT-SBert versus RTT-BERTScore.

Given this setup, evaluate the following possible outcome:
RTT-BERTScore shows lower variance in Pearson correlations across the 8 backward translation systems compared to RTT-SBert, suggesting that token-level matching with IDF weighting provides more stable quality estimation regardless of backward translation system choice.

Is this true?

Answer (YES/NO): NO